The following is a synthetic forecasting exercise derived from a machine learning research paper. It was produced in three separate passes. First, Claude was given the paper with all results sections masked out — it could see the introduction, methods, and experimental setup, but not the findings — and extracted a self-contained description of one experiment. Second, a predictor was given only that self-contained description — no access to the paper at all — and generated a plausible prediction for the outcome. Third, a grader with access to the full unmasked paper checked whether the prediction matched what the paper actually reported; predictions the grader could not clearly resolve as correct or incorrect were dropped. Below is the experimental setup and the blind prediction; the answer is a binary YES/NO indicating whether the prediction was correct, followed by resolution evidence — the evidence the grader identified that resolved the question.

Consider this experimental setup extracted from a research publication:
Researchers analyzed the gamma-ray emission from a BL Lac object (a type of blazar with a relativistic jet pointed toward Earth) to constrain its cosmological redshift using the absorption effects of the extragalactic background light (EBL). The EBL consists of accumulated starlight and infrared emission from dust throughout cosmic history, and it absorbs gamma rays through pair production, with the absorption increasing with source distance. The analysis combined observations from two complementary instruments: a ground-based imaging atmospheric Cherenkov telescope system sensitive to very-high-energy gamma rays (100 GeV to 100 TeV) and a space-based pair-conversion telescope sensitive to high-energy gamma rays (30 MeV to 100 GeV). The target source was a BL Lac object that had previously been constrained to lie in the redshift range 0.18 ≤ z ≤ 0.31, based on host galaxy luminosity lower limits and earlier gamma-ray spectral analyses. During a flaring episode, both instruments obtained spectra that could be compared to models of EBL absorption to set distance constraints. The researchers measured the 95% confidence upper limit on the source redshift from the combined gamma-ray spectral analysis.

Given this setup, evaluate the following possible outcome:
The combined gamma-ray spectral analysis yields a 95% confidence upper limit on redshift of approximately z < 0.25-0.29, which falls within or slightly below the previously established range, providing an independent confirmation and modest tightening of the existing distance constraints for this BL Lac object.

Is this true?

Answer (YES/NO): YES